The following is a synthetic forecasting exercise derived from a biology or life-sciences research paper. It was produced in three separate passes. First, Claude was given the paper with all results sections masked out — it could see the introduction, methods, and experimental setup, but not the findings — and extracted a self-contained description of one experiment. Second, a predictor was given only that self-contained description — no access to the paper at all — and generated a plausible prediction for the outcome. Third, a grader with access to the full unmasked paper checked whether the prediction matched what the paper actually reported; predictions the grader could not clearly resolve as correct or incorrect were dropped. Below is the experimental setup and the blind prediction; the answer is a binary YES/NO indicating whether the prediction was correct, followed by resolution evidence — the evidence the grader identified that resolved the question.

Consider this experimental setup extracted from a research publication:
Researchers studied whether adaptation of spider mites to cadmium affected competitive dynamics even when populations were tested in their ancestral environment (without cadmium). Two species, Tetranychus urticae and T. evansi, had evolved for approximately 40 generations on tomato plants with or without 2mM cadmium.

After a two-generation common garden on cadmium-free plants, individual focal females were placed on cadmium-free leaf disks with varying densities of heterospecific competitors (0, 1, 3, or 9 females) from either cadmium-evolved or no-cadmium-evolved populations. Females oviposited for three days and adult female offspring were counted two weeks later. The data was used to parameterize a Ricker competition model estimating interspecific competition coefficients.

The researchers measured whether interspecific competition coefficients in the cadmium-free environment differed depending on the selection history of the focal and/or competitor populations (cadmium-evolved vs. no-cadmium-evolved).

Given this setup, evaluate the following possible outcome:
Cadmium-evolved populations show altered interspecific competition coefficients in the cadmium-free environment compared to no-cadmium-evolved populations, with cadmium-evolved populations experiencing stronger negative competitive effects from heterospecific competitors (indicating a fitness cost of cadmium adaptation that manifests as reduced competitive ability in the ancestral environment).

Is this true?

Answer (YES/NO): NO